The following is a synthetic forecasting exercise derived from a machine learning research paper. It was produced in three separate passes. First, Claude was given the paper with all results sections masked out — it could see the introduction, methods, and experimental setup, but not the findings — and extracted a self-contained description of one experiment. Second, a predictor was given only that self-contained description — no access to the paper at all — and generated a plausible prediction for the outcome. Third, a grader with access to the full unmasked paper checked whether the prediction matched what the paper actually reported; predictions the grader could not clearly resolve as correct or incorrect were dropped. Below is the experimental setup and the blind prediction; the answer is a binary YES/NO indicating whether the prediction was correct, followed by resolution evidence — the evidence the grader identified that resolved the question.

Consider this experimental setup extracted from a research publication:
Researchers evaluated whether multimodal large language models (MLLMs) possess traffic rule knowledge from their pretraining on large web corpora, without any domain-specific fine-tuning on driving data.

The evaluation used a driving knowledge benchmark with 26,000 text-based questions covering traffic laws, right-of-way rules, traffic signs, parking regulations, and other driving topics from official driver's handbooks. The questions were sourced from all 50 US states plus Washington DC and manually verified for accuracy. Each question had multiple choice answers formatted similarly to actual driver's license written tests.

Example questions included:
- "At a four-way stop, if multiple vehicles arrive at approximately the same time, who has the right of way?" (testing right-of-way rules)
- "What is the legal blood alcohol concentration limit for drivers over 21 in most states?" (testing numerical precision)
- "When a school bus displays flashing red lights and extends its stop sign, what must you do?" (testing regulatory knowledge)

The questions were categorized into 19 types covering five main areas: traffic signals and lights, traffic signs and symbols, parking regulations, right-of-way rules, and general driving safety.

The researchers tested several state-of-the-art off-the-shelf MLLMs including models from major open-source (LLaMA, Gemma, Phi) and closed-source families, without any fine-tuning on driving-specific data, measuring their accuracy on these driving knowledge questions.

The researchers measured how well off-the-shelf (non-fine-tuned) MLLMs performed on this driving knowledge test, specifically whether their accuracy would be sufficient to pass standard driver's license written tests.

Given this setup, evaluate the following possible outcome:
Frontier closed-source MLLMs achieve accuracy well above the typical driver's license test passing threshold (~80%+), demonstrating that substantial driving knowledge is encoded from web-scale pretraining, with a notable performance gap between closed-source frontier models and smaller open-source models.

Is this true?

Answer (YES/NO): NO